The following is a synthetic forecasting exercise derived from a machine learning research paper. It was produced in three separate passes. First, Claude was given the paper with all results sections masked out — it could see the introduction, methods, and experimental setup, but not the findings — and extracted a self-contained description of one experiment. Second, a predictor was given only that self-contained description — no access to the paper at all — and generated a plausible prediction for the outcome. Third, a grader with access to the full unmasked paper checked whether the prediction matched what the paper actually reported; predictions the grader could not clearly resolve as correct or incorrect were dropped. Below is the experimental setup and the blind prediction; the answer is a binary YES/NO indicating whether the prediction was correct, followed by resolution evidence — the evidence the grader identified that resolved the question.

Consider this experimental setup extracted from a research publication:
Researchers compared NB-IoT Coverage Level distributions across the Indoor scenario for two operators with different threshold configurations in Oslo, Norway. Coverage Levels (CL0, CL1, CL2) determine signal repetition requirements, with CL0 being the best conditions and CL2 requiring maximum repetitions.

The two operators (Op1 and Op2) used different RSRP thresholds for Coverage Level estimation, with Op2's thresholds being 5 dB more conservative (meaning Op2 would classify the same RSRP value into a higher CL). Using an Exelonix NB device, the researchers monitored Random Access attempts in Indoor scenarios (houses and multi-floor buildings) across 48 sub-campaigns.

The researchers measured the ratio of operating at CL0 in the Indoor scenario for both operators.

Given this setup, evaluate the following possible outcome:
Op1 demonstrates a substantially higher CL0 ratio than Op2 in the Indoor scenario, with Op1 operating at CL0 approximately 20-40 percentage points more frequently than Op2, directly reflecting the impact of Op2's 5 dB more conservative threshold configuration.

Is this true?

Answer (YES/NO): NO